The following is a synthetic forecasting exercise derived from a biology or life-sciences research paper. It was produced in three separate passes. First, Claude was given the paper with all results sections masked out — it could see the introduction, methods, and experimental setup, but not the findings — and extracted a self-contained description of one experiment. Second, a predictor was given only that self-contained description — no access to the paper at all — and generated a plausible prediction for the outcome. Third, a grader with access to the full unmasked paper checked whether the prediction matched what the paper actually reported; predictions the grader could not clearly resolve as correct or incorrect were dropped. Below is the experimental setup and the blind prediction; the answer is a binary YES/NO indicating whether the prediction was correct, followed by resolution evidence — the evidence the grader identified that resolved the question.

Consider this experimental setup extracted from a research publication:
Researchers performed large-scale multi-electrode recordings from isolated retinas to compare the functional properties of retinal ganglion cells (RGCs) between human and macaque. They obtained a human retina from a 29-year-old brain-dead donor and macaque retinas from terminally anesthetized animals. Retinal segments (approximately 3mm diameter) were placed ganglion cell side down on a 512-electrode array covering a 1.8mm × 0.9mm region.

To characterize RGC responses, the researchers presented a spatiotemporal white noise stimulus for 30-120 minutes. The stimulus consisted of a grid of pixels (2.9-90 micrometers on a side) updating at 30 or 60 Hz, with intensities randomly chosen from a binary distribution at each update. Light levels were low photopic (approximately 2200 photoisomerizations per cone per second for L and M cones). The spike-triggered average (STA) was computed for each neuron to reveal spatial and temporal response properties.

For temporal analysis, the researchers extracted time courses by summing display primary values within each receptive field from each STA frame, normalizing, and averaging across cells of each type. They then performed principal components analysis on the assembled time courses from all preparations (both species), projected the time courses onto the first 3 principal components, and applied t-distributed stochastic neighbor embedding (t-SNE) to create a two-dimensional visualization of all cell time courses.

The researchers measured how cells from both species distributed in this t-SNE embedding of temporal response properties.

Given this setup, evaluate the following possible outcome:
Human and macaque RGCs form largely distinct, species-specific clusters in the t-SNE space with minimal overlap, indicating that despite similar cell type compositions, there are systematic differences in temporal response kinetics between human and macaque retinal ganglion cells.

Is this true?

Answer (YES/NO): NO